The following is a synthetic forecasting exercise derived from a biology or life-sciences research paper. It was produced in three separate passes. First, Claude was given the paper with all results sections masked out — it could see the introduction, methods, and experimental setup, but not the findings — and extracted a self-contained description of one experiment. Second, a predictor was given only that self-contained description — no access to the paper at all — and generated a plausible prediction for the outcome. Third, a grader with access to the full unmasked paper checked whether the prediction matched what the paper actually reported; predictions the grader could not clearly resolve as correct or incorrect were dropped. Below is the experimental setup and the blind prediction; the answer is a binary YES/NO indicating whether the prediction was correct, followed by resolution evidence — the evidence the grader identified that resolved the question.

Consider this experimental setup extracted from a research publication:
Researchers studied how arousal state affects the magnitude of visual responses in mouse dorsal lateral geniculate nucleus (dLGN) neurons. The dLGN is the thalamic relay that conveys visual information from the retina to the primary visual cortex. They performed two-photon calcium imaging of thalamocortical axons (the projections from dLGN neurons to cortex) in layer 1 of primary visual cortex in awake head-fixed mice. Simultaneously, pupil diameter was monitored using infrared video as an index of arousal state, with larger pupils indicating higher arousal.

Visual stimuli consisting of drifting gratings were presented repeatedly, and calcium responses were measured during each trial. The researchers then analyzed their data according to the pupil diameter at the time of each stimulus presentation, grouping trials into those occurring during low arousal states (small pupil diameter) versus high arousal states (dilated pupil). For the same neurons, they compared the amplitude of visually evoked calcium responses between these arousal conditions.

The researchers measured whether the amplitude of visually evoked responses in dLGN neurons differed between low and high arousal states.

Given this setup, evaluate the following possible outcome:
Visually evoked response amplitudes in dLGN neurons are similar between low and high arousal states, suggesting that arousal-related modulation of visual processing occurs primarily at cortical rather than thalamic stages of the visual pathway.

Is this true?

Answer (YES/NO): NO